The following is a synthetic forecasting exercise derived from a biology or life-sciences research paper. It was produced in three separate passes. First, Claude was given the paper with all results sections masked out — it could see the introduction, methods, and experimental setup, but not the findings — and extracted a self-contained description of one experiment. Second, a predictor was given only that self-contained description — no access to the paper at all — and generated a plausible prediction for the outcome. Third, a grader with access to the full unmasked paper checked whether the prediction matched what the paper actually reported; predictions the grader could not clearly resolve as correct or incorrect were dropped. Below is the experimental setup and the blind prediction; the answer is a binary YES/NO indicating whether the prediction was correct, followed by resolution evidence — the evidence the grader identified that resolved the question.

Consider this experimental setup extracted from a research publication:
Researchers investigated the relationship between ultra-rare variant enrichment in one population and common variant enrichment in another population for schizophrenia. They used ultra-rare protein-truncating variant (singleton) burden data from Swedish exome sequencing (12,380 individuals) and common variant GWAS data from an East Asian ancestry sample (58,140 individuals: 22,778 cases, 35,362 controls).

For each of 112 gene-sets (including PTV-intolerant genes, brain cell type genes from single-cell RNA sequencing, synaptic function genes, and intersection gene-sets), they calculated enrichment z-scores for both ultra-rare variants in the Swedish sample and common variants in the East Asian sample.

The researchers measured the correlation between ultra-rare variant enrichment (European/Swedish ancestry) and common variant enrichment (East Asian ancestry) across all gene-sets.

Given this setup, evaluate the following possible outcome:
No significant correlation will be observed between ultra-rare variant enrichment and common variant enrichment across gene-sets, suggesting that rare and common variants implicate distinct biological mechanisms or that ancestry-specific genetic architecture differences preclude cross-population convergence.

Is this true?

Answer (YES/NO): NO